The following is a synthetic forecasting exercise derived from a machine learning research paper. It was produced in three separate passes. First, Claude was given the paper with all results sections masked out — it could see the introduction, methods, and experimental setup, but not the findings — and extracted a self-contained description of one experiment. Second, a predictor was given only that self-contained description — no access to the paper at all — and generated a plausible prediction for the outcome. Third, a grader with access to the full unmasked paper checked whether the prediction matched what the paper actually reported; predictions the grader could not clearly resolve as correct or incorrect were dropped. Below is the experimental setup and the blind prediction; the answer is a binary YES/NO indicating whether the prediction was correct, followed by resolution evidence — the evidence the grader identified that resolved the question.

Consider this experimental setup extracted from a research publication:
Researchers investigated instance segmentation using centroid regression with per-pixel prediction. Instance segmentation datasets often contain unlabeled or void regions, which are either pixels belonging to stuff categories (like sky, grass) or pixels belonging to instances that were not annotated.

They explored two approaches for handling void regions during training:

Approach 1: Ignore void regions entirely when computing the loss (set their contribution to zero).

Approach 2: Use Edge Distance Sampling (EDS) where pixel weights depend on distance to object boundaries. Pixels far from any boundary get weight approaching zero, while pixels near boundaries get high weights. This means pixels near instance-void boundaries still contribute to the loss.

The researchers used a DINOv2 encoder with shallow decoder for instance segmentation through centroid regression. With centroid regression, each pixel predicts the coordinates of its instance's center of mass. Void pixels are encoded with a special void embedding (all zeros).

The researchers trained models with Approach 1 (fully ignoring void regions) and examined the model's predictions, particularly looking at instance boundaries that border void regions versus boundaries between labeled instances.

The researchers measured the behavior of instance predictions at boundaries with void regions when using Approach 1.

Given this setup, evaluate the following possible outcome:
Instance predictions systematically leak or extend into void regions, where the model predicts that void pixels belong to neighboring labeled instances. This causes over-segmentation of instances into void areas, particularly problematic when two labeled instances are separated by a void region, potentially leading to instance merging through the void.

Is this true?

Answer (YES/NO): YES